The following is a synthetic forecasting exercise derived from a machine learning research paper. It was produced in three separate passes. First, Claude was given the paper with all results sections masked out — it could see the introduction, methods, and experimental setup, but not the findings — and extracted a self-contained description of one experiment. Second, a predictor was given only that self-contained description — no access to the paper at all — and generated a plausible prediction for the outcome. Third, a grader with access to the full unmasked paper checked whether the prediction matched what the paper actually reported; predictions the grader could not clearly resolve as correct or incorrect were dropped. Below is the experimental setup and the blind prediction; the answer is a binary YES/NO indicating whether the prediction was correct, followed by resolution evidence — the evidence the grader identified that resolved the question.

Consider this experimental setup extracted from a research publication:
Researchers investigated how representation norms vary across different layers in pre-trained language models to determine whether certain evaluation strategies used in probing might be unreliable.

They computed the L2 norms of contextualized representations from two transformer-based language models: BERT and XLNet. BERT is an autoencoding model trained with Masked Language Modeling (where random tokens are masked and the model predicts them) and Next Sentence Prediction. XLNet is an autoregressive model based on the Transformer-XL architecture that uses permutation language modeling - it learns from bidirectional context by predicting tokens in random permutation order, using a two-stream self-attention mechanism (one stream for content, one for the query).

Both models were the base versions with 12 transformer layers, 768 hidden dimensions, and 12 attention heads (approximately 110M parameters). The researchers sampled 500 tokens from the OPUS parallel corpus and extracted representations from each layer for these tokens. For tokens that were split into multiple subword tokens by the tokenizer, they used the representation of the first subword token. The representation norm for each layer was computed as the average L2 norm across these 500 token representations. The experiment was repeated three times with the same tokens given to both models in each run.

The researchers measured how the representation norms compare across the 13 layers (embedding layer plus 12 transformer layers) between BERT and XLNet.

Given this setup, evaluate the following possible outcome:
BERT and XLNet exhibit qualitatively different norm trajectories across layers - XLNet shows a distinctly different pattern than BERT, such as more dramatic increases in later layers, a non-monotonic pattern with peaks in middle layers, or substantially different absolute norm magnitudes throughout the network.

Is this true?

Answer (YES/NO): YES